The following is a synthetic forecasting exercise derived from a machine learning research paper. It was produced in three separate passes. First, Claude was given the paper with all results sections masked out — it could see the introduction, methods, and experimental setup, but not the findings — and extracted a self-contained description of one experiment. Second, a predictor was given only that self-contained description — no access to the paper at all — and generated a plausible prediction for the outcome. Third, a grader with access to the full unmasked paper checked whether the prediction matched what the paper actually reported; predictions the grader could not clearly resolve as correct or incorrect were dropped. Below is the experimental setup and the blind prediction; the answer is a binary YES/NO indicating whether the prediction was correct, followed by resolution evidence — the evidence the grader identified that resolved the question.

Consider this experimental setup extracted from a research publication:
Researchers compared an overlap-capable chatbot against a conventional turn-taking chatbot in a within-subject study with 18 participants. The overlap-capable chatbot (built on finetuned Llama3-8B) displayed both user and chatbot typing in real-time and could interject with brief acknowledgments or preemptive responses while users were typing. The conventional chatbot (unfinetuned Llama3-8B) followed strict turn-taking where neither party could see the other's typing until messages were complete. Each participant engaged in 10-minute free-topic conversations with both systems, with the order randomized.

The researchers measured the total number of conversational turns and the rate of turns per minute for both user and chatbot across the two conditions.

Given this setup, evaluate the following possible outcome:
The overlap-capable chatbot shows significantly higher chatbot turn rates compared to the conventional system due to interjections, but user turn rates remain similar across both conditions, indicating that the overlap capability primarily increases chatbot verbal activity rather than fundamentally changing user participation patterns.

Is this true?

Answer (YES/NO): NO